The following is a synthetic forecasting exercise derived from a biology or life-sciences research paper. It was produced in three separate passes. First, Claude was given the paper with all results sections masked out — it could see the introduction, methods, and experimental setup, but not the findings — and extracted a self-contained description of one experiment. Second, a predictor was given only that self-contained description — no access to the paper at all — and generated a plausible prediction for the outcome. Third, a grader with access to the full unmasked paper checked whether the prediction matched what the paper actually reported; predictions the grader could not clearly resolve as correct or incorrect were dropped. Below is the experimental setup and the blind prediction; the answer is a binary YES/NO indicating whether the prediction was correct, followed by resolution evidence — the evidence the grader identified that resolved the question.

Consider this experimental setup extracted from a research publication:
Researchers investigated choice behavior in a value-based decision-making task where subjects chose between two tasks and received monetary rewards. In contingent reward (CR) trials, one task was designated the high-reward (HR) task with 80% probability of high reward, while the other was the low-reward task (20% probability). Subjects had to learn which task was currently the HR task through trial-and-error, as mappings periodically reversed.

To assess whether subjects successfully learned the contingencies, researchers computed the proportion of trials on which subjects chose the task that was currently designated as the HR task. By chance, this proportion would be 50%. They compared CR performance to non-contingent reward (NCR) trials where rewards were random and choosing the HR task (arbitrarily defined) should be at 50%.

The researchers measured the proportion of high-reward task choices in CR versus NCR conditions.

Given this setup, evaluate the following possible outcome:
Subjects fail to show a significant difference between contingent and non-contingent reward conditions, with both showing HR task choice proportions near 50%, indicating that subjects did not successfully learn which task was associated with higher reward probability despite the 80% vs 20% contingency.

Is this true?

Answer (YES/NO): NO